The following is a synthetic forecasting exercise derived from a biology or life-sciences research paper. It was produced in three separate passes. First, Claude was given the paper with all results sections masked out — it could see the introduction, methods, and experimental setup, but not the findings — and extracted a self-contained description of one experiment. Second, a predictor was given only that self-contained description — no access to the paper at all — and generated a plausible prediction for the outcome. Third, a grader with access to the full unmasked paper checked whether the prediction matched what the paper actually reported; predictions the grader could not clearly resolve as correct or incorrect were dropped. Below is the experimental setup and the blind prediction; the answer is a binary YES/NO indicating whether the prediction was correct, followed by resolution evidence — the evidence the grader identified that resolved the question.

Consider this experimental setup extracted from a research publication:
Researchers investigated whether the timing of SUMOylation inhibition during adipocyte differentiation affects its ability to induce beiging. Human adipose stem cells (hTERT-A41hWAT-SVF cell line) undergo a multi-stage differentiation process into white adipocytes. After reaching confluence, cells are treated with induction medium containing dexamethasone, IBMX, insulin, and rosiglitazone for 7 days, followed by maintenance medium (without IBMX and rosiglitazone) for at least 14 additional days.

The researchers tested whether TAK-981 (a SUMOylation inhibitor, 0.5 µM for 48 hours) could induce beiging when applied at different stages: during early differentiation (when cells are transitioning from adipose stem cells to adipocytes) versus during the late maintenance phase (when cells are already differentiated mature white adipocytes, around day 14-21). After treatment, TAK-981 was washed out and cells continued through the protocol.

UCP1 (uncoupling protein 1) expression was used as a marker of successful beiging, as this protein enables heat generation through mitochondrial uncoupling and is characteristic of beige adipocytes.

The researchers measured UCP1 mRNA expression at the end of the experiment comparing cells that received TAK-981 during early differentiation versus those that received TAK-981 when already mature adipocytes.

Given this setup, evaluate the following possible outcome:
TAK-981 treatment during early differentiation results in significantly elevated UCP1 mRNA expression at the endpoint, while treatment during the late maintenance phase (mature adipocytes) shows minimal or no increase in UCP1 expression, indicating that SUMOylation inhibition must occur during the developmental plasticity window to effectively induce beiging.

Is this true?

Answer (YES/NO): NO